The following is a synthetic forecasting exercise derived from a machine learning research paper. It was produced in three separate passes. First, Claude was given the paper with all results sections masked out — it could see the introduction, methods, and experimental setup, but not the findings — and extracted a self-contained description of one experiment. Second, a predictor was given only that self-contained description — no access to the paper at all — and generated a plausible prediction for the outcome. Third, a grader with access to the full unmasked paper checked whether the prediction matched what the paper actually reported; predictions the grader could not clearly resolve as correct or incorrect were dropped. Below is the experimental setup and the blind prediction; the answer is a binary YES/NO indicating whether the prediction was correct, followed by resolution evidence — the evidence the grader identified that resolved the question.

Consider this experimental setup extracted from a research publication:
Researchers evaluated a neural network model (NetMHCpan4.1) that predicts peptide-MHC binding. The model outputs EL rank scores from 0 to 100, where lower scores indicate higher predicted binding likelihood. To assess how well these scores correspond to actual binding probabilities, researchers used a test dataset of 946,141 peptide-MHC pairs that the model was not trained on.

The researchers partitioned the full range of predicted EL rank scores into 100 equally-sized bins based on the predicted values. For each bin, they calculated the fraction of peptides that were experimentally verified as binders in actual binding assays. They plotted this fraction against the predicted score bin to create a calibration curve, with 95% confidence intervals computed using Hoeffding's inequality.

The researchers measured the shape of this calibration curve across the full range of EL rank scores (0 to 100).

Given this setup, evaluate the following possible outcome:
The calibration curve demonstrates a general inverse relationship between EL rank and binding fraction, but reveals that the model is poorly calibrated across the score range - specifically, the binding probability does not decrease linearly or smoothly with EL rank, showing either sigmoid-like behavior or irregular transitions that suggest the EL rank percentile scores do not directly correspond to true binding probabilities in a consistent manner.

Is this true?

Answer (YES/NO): NO